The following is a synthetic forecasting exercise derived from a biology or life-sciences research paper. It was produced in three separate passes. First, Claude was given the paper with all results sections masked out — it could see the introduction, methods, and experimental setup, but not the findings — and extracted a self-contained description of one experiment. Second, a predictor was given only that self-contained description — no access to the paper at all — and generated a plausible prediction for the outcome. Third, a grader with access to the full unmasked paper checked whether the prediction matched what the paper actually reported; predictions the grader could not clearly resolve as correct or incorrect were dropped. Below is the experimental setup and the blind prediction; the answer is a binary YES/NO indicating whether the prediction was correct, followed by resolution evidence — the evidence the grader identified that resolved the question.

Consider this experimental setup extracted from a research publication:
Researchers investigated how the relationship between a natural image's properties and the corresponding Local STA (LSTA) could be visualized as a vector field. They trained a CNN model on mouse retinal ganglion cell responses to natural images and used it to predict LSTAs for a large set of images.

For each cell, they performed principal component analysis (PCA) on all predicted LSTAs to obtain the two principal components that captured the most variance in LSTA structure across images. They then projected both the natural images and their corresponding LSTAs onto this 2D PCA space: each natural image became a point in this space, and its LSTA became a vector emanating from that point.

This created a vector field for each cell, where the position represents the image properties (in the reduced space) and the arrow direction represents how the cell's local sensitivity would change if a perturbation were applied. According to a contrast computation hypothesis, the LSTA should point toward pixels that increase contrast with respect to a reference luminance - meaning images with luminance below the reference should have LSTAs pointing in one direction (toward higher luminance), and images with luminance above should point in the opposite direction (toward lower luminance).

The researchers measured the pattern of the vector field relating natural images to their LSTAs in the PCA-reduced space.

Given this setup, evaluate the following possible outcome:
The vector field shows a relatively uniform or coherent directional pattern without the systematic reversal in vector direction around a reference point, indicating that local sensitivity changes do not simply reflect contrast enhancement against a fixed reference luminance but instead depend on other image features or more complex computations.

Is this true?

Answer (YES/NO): NO